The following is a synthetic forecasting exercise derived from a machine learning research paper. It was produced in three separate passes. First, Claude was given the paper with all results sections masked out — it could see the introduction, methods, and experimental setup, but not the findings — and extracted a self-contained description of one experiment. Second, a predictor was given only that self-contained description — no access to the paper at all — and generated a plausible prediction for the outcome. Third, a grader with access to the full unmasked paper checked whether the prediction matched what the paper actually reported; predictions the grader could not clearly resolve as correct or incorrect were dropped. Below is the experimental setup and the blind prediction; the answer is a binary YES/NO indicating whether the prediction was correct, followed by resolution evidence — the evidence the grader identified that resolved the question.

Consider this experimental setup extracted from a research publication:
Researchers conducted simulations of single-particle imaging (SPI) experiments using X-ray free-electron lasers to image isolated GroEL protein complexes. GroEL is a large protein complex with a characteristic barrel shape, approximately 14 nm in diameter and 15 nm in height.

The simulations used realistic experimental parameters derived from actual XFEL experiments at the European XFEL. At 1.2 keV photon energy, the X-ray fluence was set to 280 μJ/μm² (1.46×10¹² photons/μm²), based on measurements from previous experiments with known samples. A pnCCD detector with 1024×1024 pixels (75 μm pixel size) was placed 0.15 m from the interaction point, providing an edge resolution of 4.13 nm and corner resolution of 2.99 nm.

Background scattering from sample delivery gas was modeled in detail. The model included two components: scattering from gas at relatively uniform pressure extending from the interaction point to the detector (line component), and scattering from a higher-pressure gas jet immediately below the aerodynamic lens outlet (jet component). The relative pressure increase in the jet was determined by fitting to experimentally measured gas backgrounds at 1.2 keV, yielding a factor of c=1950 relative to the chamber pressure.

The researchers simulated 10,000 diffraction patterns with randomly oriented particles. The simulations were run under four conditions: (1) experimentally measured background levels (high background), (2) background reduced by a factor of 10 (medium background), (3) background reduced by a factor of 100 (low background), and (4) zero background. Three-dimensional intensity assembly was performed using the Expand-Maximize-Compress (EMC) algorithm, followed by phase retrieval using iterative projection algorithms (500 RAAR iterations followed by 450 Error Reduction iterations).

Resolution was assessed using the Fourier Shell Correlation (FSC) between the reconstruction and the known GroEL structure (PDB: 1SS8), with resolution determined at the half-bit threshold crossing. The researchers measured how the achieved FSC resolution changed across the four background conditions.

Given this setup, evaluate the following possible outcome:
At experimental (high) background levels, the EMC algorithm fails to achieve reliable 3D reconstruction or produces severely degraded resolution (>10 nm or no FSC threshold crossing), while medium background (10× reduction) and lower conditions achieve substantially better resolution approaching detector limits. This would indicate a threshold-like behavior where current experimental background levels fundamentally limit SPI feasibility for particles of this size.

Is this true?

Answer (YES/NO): NO